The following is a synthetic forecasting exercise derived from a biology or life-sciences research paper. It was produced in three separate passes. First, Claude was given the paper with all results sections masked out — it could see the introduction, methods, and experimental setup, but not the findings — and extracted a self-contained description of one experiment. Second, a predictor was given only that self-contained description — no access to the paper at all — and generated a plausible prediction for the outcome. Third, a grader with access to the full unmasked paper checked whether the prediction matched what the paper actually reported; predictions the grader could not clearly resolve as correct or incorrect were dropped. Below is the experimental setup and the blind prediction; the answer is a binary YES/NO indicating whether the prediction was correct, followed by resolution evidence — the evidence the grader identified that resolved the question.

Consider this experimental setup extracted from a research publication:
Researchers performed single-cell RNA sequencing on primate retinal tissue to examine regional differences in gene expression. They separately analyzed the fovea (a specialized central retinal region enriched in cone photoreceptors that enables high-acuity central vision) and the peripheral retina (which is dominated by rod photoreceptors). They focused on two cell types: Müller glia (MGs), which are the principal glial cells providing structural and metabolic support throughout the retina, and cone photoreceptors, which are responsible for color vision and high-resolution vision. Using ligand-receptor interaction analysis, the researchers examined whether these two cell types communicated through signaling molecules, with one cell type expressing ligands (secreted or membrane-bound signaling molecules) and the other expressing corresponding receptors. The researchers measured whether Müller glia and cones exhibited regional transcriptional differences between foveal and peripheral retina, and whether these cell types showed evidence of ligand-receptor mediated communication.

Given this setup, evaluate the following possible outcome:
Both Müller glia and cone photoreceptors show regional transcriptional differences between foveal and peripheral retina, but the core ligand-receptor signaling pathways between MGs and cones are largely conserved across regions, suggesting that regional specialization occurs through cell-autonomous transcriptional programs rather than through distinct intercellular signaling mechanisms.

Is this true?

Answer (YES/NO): NO